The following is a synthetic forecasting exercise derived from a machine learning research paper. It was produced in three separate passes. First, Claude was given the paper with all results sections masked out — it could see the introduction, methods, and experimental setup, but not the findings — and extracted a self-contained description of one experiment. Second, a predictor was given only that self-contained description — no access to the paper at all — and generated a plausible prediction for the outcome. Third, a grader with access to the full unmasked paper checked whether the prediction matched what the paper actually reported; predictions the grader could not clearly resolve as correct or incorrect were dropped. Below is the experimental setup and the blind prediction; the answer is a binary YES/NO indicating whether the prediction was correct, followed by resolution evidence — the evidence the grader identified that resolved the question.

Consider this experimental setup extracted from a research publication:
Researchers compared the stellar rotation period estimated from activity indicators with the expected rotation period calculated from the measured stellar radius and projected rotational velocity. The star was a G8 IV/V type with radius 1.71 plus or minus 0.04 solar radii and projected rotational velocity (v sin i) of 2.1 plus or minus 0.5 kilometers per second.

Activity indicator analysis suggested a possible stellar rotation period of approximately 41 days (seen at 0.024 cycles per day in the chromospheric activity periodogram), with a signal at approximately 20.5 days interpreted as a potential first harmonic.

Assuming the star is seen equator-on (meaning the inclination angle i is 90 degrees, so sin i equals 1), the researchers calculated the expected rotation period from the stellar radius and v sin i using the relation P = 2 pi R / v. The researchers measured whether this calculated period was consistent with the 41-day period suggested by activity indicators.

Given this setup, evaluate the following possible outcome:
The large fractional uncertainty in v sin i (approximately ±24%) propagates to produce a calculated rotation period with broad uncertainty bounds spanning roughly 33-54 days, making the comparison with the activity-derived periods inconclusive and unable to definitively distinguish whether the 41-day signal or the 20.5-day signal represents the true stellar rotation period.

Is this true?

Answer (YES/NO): NO